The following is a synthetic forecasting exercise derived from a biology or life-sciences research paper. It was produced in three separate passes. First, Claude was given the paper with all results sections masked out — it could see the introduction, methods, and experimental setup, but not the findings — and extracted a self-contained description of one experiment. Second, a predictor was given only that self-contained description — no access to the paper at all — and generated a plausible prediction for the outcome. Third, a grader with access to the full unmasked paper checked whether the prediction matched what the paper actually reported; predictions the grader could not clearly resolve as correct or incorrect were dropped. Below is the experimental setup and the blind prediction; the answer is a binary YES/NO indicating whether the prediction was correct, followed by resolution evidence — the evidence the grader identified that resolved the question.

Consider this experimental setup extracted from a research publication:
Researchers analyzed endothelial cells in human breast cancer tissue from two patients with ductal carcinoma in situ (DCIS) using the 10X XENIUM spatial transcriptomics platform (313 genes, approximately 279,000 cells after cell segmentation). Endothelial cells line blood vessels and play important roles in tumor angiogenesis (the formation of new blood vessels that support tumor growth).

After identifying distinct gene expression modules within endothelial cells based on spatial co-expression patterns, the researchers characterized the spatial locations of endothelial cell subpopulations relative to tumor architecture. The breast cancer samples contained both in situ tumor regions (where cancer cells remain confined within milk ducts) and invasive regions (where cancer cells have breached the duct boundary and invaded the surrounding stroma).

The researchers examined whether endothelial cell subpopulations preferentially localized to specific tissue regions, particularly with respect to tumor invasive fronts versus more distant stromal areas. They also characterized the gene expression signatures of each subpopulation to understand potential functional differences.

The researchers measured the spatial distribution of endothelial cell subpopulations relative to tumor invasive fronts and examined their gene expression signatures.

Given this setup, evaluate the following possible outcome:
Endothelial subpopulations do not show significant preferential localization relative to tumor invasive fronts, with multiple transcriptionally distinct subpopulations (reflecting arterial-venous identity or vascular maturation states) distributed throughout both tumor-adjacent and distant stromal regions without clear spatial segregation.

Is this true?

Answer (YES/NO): NO